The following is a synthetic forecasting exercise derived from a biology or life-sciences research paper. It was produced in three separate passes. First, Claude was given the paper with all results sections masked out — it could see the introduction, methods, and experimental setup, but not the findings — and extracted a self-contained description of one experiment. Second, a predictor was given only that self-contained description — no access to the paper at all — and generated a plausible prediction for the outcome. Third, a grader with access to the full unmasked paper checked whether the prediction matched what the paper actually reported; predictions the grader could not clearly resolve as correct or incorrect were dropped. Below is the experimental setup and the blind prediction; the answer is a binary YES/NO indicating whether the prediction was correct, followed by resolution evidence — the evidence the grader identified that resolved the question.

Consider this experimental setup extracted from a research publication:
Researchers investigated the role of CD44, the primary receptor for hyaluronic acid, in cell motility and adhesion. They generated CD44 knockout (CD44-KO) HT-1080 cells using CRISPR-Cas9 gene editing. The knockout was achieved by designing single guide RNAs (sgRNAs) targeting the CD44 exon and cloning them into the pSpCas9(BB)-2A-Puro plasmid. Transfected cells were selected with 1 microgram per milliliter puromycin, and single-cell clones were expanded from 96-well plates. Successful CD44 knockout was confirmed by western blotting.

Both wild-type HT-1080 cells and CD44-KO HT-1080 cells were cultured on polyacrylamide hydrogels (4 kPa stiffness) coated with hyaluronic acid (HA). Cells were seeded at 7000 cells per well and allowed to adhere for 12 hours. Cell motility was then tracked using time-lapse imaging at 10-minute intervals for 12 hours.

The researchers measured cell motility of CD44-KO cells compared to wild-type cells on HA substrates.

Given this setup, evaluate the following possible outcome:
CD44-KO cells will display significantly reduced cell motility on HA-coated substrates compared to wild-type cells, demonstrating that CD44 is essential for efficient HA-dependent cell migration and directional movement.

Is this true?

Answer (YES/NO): YES